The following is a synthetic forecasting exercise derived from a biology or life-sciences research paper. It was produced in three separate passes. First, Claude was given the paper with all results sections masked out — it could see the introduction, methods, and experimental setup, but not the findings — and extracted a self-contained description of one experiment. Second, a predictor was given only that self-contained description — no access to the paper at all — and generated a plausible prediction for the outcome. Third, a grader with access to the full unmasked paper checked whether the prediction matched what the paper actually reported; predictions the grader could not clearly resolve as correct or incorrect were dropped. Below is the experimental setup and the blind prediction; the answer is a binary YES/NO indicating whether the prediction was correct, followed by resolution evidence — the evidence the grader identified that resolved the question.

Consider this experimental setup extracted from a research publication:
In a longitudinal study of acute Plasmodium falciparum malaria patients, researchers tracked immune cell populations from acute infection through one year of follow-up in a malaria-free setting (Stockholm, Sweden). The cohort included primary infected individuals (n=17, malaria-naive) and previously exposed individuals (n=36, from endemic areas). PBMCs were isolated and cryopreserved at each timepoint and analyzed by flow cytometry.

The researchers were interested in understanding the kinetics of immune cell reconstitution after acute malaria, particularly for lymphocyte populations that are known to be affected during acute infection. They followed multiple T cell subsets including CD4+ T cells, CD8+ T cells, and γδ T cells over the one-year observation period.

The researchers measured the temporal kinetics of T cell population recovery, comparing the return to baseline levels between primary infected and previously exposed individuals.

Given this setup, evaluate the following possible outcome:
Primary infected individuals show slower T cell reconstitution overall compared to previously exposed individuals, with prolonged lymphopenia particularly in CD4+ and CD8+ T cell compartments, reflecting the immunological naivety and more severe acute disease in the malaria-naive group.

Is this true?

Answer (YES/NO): NO